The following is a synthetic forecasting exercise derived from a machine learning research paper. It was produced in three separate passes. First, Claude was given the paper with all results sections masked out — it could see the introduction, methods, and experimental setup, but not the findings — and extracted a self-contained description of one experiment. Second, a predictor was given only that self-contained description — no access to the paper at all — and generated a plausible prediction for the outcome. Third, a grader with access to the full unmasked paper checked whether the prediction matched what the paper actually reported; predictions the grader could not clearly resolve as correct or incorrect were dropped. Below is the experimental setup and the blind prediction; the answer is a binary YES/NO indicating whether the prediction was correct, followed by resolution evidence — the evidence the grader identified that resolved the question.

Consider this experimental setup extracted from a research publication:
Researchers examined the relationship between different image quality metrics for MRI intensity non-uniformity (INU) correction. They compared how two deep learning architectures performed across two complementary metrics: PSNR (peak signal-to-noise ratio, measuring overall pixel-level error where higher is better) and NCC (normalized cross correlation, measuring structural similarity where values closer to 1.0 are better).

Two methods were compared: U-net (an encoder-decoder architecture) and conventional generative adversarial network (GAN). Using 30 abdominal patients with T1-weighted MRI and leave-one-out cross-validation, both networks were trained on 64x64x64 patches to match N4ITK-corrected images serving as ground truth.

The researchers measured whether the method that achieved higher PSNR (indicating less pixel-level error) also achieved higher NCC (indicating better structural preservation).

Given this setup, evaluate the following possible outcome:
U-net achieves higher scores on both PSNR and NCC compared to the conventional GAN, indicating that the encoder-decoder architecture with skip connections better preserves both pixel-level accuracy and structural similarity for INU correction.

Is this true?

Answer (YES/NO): NO